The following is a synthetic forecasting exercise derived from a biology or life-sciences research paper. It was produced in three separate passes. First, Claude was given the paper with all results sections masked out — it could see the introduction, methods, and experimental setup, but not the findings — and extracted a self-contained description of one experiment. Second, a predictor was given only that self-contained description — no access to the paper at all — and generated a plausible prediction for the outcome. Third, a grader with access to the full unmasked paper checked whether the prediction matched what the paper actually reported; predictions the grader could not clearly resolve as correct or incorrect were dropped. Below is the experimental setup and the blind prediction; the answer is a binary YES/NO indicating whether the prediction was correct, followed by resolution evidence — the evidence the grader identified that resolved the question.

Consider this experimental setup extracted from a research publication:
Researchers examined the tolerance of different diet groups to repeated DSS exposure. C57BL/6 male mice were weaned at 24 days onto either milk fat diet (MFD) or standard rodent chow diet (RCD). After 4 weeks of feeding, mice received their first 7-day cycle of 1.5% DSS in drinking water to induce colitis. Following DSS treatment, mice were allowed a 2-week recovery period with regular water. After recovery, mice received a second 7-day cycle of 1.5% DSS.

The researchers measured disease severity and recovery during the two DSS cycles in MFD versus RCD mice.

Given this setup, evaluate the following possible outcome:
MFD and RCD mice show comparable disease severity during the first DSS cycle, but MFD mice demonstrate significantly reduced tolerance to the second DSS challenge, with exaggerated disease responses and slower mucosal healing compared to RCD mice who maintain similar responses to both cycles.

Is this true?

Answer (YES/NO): NO